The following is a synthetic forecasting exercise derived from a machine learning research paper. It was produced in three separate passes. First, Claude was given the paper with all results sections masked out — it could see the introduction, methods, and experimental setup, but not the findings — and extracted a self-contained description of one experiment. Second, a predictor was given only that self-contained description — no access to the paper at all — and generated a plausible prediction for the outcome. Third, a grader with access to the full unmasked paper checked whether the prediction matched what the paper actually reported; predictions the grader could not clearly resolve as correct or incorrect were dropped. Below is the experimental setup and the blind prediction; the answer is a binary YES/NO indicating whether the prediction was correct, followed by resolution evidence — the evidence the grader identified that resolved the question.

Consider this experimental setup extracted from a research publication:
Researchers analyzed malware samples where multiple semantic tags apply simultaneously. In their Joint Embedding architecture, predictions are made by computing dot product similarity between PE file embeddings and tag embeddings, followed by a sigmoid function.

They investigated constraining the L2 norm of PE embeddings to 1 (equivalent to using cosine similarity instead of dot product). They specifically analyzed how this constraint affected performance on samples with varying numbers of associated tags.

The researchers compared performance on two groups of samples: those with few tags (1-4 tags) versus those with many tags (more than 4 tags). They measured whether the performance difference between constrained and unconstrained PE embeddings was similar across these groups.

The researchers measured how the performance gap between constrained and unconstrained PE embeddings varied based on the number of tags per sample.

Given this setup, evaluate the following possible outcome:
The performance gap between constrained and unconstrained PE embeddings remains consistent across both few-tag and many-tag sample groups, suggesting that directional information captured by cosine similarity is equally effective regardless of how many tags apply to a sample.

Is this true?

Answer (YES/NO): NO